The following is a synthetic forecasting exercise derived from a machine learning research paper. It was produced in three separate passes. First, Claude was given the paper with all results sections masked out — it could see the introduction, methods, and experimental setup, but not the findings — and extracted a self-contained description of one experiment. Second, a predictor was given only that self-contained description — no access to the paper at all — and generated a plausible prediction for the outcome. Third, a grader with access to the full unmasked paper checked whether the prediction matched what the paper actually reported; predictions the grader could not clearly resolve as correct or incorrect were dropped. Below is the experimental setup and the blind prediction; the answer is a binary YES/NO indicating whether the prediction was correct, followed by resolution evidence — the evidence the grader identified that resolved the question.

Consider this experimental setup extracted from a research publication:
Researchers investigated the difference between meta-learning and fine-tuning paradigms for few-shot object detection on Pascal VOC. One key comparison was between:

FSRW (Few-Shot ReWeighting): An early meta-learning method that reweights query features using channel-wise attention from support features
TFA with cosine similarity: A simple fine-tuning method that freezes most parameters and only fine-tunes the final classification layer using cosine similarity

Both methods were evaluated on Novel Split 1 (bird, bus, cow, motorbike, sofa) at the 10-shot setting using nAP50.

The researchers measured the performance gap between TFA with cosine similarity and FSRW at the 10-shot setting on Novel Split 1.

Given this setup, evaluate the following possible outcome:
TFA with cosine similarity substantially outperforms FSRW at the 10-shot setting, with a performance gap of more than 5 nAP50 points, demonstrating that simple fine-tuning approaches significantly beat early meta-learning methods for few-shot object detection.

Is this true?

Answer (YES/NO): YES